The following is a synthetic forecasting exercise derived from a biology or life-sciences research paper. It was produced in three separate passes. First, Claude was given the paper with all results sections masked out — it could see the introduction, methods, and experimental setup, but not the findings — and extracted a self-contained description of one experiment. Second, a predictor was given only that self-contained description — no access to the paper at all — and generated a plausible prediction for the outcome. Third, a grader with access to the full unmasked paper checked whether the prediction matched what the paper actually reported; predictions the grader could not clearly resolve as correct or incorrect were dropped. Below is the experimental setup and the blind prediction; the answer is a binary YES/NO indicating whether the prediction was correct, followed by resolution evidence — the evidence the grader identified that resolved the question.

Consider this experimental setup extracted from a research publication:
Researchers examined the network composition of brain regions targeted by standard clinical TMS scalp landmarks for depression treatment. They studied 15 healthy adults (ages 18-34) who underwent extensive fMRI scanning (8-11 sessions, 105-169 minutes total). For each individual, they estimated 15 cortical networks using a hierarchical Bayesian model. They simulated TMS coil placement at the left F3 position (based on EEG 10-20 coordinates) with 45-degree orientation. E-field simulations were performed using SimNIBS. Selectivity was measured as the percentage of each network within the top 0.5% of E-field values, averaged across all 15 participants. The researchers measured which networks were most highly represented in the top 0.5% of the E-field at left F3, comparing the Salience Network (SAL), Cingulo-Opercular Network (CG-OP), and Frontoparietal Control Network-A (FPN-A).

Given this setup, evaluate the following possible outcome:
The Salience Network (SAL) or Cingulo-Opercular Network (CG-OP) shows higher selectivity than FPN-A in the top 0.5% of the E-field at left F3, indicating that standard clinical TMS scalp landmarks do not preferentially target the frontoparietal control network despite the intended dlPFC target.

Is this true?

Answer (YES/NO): YES